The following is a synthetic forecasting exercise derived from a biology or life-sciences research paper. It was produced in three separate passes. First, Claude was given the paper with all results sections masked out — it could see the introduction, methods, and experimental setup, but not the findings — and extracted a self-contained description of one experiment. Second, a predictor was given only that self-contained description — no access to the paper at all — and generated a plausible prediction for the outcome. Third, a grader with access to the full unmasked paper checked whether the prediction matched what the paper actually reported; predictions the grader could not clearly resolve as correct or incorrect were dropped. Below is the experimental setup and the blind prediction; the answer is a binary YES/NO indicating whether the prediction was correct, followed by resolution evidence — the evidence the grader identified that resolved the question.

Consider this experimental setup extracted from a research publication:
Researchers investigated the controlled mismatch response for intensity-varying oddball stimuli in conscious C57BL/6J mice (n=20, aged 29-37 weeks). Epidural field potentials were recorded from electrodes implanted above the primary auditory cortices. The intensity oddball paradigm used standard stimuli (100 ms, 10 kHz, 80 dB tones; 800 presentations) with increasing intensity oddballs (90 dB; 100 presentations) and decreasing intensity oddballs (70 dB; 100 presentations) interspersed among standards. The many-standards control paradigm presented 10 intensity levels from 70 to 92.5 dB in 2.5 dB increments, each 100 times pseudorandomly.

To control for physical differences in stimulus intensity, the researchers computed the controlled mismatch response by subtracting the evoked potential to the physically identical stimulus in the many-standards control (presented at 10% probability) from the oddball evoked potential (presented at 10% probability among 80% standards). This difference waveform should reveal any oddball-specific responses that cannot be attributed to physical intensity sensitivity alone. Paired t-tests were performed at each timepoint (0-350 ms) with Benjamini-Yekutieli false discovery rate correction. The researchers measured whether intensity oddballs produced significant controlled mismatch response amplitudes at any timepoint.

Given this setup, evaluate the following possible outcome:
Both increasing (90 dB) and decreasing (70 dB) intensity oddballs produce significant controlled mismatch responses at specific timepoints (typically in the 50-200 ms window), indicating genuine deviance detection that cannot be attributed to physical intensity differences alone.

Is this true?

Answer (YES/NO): NO